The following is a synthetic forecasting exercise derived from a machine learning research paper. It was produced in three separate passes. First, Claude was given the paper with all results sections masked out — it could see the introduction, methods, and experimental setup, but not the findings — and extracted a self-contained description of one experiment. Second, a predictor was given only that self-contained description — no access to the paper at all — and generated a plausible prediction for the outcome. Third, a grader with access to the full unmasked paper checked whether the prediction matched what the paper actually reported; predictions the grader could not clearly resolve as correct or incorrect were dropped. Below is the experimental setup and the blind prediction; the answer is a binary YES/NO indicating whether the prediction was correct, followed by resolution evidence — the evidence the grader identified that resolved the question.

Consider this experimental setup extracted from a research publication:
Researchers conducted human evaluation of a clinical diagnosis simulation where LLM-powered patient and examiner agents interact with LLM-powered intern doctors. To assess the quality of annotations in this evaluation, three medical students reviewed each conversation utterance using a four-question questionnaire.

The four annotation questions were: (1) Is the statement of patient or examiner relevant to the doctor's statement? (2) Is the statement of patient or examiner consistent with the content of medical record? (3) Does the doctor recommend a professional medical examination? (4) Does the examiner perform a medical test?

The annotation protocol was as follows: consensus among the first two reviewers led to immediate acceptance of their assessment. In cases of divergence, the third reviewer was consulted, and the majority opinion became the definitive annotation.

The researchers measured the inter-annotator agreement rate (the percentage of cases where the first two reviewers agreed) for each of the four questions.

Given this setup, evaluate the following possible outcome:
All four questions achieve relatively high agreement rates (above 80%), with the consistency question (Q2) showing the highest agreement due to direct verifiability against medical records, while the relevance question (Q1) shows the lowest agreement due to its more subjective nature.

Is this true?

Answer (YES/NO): NO